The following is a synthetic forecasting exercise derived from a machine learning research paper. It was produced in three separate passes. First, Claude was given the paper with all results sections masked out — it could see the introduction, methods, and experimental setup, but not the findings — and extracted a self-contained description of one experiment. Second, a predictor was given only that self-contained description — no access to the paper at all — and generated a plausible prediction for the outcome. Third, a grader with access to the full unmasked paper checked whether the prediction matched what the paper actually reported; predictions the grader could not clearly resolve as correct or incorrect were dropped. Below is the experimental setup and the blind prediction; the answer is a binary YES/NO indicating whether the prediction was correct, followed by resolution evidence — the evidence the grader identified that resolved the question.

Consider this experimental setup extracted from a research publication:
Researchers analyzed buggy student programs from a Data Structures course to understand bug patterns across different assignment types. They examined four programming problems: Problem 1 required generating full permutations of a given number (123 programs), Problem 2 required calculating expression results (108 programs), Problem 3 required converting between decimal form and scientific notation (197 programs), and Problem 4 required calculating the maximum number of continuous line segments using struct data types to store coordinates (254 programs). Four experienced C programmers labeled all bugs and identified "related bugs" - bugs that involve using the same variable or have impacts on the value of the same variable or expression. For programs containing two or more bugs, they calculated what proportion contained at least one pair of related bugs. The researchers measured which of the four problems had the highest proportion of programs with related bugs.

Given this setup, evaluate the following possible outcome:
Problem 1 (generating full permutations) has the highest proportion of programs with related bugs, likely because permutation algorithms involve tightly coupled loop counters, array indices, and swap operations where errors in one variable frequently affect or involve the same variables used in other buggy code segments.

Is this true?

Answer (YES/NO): NO